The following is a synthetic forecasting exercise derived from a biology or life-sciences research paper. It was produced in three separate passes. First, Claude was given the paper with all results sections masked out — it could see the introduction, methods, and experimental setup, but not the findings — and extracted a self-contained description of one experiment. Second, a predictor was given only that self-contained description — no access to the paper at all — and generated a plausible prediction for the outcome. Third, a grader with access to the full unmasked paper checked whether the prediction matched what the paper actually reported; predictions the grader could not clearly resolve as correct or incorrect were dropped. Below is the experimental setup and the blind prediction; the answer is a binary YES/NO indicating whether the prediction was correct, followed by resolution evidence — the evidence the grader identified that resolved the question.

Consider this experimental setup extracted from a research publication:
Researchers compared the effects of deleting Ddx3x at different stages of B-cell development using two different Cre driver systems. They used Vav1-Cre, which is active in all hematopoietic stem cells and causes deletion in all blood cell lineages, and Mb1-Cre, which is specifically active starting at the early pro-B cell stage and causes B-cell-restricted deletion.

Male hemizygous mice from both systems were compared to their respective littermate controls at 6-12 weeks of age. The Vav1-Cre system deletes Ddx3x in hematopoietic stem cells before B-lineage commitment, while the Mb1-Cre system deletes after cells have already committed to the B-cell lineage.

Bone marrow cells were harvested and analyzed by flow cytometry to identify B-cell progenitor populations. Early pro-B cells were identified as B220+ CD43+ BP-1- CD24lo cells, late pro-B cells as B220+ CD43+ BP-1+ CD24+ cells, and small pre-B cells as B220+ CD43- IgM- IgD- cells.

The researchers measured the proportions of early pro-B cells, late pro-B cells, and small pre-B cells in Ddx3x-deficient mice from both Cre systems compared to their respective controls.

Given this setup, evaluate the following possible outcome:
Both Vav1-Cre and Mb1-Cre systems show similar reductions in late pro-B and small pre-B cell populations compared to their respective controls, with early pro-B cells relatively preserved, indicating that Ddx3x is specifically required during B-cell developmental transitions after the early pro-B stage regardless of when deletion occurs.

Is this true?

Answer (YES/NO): NO